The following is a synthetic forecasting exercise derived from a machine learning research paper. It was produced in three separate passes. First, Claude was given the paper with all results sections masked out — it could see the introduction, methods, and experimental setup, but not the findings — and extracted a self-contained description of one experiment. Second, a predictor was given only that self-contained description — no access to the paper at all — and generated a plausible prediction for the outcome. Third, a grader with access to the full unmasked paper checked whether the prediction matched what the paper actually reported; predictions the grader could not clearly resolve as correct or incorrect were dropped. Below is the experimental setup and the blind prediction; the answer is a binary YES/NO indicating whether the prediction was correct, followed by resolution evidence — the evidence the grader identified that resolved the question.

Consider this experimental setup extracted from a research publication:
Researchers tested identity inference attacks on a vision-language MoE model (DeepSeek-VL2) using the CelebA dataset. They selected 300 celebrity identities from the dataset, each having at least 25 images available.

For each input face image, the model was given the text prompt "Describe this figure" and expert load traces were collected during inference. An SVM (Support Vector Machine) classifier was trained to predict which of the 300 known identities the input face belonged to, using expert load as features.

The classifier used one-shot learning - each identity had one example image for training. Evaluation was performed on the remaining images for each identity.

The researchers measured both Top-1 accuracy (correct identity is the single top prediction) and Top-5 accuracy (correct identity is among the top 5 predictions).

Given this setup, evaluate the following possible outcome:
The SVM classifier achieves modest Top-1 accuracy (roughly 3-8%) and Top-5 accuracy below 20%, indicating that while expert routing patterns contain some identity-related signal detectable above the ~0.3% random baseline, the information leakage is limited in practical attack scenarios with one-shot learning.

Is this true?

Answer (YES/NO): NO